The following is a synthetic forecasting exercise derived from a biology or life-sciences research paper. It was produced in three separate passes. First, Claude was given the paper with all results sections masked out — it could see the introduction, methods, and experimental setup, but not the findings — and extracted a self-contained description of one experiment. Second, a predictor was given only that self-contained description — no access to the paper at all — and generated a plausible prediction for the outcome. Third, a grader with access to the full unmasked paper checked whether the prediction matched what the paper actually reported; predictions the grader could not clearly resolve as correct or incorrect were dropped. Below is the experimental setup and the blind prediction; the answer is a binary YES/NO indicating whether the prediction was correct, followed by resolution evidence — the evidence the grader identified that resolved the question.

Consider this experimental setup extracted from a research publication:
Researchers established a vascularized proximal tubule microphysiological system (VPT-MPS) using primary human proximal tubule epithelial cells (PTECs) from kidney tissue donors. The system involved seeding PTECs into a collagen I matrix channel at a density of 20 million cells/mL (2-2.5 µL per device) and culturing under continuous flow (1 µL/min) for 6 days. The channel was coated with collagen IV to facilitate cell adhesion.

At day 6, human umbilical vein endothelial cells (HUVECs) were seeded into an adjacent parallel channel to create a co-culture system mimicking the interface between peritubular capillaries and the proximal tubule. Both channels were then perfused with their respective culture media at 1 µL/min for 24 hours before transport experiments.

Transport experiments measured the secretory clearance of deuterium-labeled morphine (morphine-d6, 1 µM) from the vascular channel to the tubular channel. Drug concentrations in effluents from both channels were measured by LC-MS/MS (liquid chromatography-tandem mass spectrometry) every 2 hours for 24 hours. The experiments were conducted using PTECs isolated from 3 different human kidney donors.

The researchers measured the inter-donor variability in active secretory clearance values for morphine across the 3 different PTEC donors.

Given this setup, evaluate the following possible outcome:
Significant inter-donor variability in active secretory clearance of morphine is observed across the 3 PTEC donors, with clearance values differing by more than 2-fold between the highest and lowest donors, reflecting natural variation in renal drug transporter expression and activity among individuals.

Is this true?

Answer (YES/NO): YES